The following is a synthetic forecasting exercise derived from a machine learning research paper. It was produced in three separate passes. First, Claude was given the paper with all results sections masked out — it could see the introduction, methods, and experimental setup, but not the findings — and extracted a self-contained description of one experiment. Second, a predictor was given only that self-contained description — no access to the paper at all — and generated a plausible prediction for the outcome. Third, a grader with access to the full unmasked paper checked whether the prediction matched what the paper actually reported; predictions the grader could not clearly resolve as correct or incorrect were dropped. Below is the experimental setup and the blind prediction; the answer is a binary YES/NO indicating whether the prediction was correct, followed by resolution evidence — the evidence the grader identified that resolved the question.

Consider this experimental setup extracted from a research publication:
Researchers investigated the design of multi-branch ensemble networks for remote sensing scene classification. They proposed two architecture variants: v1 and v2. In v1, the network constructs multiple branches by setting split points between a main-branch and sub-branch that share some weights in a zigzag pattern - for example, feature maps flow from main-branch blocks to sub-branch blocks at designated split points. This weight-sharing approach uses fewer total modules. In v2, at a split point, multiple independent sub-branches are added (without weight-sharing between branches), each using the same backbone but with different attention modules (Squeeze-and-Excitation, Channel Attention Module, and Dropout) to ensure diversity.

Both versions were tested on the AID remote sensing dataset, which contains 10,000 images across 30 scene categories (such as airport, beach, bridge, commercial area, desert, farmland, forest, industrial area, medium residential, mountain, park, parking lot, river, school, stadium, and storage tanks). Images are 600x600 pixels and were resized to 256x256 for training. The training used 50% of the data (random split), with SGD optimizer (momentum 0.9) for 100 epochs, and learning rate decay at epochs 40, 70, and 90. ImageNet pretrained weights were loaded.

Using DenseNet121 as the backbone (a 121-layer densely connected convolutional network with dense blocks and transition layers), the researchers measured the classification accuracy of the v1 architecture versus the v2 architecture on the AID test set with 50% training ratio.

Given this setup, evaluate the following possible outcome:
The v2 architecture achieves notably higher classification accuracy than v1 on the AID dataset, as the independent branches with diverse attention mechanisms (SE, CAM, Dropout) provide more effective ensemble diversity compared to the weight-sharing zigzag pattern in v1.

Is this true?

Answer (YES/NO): NO